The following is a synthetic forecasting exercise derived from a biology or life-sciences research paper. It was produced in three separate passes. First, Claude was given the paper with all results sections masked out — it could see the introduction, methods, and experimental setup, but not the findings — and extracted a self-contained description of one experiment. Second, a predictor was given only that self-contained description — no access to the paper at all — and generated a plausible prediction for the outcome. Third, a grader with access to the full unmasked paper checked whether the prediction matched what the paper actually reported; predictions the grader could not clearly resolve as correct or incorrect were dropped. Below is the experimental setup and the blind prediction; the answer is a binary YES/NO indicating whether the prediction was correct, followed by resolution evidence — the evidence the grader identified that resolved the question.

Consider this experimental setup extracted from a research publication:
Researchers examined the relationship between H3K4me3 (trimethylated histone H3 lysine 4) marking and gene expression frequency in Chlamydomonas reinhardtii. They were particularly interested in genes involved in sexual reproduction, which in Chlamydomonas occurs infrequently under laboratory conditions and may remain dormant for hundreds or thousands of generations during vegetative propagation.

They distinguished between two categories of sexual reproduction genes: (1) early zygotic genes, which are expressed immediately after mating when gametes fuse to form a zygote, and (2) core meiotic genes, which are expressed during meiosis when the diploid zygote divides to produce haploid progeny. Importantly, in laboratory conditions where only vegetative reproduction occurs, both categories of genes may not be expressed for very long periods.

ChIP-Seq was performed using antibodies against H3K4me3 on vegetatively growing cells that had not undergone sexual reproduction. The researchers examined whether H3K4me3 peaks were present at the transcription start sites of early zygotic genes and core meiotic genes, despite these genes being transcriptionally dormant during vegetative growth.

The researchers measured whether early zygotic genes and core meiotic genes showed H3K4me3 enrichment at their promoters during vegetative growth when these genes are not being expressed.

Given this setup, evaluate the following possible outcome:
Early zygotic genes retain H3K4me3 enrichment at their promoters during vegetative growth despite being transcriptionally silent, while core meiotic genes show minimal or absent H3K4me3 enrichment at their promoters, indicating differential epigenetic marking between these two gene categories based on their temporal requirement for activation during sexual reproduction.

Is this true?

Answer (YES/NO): YES